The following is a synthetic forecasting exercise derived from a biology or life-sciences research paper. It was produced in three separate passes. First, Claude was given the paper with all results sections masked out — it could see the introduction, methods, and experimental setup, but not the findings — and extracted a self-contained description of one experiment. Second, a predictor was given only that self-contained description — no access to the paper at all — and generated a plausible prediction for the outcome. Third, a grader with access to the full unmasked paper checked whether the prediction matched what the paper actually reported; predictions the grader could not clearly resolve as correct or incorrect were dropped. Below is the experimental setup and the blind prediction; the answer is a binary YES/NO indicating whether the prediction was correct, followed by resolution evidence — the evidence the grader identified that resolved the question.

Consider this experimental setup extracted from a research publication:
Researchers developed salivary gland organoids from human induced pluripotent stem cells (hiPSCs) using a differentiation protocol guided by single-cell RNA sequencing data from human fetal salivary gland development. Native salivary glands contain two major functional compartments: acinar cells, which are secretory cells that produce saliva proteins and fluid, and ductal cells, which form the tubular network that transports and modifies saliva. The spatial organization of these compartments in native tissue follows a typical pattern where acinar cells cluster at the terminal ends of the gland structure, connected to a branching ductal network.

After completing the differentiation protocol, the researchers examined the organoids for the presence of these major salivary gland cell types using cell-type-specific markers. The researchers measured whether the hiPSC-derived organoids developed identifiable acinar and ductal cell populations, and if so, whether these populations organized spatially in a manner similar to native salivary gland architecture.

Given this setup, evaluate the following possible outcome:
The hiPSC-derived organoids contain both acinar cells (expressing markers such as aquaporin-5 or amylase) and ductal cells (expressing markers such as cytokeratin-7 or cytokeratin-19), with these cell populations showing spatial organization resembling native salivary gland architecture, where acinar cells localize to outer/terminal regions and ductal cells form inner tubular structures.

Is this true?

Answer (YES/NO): YES